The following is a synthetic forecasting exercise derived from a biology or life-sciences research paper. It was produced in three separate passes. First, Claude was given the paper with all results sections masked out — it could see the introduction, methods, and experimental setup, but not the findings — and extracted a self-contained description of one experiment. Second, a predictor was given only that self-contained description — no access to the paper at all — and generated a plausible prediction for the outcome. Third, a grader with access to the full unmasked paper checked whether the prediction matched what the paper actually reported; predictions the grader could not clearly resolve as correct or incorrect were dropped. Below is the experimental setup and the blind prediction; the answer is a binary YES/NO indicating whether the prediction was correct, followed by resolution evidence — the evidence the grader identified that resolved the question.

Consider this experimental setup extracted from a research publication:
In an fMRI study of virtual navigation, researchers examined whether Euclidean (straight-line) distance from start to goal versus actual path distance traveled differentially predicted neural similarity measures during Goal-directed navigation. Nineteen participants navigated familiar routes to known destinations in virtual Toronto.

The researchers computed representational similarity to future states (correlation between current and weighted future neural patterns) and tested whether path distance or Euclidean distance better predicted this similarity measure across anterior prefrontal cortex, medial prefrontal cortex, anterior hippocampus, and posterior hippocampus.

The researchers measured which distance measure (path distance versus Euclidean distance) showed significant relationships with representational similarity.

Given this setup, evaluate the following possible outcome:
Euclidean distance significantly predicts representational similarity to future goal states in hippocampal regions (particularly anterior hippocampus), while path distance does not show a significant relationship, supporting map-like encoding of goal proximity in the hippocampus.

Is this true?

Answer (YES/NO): NO